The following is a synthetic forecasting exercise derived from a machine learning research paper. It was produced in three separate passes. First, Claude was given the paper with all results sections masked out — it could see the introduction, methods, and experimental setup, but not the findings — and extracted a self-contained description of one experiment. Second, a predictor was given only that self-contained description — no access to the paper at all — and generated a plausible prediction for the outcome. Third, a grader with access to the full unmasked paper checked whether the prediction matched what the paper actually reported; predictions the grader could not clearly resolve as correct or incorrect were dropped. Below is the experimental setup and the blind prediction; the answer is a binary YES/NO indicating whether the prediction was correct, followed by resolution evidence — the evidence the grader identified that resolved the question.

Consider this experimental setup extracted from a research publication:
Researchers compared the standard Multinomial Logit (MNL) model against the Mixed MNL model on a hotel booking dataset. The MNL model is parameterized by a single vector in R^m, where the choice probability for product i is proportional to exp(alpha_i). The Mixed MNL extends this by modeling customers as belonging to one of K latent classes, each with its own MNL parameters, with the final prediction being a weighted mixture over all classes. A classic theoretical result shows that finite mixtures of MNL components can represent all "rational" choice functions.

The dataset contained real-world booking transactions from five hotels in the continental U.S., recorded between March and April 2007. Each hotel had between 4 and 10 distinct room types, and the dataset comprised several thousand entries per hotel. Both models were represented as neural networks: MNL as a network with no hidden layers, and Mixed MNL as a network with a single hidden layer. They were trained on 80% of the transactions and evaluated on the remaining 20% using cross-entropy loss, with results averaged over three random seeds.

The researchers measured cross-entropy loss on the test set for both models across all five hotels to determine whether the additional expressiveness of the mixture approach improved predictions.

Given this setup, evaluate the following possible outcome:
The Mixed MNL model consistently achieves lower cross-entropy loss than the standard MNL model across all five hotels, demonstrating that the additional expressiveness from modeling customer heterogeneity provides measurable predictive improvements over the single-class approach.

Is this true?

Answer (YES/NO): NO